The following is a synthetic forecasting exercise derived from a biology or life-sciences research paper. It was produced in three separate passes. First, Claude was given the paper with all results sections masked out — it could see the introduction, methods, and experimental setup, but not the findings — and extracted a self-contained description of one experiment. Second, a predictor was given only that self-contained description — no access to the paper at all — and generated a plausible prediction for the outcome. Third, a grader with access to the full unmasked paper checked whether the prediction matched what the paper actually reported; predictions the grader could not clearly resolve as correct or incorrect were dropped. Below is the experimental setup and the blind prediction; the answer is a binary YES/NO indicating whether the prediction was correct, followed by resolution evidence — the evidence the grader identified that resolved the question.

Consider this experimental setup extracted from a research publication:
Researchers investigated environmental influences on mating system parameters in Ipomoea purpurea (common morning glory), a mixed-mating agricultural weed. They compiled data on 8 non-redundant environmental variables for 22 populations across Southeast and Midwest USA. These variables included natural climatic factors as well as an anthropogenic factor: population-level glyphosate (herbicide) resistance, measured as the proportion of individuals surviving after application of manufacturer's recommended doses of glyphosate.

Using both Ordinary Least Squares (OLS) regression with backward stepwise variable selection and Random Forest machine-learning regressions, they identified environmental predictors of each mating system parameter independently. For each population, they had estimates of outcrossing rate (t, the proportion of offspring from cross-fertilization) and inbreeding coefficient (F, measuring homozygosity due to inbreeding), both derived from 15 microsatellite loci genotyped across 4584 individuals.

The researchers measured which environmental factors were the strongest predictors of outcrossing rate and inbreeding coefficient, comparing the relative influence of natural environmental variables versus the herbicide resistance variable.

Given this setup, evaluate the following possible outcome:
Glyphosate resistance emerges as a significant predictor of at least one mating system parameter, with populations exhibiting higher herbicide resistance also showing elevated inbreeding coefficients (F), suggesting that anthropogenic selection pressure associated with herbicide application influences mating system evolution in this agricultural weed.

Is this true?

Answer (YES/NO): YES